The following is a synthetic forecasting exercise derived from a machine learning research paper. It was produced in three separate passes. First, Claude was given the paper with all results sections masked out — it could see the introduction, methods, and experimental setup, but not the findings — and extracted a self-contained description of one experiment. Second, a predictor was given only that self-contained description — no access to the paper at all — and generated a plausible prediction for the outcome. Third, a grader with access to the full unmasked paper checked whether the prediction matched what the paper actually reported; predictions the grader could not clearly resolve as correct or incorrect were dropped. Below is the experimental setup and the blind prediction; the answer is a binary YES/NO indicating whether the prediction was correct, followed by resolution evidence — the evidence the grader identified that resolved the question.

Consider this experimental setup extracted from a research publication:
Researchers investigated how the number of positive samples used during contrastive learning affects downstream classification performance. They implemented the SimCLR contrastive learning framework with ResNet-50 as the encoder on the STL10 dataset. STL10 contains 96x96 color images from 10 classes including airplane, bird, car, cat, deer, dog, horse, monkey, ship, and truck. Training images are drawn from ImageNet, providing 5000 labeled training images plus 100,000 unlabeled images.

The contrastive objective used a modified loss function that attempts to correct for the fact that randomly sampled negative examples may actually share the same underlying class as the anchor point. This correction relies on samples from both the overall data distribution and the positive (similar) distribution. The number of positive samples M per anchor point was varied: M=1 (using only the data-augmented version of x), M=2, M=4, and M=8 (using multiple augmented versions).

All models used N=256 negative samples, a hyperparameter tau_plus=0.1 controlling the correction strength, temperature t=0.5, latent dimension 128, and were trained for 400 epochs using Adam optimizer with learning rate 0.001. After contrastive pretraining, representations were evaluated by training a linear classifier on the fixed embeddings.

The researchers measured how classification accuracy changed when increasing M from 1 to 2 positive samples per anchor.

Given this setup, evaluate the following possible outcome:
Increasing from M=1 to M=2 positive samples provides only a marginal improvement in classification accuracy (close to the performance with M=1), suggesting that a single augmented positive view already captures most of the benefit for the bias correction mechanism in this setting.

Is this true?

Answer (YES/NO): NO